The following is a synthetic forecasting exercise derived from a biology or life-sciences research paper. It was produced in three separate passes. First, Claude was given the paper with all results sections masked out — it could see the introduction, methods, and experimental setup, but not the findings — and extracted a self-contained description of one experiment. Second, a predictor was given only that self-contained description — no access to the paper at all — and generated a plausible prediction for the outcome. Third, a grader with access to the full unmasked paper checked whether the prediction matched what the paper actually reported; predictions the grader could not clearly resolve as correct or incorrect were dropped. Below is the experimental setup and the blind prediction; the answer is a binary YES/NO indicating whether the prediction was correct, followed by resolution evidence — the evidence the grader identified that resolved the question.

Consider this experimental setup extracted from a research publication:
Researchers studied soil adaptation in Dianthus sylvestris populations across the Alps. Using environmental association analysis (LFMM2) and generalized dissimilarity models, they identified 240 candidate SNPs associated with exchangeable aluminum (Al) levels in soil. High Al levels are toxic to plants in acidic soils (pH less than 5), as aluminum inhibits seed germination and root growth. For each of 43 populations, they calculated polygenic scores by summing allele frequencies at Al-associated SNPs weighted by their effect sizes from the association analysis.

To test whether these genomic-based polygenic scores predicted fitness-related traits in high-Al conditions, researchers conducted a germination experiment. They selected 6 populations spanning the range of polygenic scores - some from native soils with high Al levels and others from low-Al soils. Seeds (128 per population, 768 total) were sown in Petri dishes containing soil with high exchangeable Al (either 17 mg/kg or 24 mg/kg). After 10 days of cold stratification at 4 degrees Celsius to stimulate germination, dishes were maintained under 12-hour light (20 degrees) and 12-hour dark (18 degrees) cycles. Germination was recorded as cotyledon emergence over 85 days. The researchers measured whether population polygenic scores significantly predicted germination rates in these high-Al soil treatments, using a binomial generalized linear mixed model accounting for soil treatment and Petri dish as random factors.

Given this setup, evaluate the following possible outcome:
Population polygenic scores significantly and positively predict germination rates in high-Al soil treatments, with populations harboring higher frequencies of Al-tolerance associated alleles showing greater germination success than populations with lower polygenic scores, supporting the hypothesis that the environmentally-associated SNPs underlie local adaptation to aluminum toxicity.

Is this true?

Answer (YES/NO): YES